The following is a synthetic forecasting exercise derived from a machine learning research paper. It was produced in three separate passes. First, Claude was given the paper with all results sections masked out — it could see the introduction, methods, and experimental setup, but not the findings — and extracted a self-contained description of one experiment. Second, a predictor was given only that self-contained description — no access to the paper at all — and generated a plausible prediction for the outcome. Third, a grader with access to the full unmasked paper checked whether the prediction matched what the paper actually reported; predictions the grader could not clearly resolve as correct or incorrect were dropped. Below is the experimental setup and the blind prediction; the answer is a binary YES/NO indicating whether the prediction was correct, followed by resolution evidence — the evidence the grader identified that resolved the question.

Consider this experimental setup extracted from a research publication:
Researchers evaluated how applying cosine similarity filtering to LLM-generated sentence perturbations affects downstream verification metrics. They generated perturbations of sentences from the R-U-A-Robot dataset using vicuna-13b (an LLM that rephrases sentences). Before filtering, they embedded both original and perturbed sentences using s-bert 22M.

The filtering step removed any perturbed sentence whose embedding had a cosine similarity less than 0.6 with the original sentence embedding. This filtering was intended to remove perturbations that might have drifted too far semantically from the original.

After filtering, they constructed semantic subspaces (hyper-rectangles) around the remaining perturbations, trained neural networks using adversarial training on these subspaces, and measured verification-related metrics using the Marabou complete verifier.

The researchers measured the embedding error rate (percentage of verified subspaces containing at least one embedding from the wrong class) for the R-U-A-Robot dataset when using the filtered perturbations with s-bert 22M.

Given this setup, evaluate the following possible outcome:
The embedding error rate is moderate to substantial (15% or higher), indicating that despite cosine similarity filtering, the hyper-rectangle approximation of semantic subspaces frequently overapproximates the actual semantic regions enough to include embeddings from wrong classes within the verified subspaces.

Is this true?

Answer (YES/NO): NO